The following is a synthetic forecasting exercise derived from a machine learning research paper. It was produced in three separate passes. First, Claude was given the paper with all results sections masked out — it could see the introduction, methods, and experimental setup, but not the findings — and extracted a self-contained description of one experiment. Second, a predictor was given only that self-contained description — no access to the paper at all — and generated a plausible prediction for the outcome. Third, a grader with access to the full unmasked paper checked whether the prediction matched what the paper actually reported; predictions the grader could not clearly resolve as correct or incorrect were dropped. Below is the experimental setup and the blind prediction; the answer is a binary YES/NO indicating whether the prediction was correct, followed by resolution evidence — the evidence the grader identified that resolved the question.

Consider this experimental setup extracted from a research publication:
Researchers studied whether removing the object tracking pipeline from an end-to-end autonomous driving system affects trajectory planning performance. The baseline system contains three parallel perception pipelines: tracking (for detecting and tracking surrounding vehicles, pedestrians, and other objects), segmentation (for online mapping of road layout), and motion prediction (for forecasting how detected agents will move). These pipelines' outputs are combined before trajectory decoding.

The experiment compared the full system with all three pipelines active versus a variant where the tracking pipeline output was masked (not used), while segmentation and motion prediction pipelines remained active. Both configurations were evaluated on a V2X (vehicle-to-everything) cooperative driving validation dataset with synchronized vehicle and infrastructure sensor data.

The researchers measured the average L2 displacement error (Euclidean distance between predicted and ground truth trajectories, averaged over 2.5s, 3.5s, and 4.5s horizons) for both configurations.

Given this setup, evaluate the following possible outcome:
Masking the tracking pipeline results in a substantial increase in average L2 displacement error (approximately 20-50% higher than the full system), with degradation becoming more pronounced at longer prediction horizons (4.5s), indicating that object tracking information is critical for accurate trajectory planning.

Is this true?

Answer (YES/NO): NO